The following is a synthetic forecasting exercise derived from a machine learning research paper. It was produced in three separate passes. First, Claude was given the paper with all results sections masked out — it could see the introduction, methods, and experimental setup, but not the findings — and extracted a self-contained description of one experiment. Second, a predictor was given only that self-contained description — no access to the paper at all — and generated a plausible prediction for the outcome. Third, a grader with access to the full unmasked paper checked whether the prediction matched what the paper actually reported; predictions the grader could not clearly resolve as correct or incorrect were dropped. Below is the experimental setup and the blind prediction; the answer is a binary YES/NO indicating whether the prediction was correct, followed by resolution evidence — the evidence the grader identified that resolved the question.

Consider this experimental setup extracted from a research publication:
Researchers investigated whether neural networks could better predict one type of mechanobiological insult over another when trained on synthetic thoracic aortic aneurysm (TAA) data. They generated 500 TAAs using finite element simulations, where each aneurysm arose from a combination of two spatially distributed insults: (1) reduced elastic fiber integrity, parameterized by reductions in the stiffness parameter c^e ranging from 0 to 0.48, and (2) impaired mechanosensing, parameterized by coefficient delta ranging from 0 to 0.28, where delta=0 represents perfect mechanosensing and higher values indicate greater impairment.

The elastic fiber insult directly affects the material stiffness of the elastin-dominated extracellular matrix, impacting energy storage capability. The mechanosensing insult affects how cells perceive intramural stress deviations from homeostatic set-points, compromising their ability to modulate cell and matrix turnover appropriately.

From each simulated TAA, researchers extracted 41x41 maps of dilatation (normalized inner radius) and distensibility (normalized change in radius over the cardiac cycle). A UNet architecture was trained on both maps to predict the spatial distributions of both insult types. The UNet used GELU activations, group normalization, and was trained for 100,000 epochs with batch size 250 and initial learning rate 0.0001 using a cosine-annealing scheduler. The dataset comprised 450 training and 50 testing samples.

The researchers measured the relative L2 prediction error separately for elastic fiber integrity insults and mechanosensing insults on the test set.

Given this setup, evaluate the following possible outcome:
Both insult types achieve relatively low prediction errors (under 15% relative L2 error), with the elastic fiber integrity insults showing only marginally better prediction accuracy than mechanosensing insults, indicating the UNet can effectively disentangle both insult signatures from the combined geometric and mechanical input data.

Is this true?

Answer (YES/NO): YES